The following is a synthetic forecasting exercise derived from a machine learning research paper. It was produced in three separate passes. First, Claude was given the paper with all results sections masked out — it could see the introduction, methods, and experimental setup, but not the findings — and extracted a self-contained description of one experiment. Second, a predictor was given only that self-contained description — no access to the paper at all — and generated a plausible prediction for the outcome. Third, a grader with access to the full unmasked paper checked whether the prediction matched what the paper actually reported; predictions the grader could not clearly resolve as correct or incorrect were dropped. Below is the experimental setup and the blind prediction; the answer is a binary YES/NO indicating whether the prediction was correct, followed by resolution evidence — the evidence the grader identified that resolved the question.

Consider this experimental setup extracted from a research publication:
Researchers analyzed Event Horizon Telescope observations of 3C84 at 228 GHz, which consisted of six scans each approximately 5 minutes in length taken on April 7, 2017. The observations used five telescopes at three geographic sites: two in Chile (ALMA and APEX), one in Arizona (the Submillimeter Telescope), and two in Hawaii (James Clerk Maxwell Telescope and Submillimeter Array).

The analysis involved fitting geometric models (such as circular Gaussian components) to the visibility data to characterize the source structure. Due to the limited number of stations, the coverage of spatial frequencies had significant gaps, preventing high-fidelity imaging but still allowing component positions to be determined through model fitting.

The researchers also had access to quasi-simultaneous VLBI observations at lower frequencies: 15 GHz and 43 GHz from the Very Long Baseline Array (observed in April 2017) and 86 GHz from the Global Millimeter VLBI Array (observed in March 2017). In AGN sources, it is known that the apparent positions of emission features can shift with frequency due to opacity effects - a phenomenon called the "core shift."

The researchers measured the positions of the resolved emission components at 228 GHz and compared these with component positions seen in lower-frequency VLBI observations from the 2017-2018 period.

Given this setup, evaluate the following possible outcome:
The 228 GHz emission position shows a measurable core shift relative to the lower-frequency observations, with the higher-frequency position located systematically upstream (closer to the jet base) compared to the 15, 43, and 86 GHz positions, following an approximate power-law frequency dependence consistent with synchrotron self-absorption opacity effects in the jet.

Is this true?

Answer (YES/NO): NO